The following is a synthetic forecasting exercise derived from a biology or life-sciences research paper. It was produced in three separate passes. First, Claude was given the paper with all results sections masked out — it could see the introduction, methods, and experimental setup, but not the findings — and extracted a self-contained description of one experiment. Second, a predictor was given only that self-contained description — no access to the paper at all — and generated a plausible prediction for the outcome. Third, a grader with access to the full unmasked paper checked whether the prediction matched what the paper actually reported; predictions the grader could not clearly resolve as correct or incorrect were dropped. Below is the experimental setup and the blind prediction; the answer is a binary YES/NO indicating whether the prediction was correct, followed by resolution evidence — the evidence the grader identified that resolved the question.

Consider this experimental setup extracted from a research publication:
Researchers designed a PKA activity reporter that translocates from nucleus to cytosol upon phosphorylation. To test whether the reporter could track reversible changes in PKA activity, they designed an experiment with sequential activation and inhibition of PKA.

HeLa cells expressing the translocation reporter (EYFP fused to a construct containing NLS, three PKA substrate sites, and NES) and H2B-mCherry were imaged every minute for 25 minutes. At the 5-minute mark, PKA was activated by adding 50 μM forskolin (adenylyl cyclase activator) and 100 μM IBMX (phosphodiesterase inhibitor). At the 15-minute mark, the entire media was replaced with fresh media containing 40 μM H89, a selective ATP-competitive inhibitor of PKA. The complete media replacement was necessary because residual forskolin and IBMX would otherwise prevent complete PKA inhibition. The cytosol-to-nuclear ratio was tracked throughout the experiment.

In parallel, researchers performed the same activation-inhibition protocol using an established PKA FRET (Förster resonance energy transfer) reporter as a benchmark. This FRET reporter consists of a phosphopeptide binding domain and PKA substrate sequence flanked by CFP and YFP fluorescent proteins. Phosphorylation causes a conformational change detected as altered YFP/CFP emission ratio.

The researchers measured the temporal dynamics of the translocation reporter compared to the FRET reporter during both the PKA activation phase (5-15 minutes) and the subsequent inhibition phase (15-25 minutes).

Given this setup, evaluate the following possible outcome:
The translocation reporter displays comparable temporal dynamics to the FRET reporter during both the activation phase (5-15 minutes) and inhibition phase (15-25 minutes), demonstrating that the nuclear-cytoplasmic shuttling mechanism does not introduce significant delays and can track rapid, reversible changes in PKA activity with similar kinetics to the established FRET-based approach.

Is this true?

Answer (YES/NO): YES